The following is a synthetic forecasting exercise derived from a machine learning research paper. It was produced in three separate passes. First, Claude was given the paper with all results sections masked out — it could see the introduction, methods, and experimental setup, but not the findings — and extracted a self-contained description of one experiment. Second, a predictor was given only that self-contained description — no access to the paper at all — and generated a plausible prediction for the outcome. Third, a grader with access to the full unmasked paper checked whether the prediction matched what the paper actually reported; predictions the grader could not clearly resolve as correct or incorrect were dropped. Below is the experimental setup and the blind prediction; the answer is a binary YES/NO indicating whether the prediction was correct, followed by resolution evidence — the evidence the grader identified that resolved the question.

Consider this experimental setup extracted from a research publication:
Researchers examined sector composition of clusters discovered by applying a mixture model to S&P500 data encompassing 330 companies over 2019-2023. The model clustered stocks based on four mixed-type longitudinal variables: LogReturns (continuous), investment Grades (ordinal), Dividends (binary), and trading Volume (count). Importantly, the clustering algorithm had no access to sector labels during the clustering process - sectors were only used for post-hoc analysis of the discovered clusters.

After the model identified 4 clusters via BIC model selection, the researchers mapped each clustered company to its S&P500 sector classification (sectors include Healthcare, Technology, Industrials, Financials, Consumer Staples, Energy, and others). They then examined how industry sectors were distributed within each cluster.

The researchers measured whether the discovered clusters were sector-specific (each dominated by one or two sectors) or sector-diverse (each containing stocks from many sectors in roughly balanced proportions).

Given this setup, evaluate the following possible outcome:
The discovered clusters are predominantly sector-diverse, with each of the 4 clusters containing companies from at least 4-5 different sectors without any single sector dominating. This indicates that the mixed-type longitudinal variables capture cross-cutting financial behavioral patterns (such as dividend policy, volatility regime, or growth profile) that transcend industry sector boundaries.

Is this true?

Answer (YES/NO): NO